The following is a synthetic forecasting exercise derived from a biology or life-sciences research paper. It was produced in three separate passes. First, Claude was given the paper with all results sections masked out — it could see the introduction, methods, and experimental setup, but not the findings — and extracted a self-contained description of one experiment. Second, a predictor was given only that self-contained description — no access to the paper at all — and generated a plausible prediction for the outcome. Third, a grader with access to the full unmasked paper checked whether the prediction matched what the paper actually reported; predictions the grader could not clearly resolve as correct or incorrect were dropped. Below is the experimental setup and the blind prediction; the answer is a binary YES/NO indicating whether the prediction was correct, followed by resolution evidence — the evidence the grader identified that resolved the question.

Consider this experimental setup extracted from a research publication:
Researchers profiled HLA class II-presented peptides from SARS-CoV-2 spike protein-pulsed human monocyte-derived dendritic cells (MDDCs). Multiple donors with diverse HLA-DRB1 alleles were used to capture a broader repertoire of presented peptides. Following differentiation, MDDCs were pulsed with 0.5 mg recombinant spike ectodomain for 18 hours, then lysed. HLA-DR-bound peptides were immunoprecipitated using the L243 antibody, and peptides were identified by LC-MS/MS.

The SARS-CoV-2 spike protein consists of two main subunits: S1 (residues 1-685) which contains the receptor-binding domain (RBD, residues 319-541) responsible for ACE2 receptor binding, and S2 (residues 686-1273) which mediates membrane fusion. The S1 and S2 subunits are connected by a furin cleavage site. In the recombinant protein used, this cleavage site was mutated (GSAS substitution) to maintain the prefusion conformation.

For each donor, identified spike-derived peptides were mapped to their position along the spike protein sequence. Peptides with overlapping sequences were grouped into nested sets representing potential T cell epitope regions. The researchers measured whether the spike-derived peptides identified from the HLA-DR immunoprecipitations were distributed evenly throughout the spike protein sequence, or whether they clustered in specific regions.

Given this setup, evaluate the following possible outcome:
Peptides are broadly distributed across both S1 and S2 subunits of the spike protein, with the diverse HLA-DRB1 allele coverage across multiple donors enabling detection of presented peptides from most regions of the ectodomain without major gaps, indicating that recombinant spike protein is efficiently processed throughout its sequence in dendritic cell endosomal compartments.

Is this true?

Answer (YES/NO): NO